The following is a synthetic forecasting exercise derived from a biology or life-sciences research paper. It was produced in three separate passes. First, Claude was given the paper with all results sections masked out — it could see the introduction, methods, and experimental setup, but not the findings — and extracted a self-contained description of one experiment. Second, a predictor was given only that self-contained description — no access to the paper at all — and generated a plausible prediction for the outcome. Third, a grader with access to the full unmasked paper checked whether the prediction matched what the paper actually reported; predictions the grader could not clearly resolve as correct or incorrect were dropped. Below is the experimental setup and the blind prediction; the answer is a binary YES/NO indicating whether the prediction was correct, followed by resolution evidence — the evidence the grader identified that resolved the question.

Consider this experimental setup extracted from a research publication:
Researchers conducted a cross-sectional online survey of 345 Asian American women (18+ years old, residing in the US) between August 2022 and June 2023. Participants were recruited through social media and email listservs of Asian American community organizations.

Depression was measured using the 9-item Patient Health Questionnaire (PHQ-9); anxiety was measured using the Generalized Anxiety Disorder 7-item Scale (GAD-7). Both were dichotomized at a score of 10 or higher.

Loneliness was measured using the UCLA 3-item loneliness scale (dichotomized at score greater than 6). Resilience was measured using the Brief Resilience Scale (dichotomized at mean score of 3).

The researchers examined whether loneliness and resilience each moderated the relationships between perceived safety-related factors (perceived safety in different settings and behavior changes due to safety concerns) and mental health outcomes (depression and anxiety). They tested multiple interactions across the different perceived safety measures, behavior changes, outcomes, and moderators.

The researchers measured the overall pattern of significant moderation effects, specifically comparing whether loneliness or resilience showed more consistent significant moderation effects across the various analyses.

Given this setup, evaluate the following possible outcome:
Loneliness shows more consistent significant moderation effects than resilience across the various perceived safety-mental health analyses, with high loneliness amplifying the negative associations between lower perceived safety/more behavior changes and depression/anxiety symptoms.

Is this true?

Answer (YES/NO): NO